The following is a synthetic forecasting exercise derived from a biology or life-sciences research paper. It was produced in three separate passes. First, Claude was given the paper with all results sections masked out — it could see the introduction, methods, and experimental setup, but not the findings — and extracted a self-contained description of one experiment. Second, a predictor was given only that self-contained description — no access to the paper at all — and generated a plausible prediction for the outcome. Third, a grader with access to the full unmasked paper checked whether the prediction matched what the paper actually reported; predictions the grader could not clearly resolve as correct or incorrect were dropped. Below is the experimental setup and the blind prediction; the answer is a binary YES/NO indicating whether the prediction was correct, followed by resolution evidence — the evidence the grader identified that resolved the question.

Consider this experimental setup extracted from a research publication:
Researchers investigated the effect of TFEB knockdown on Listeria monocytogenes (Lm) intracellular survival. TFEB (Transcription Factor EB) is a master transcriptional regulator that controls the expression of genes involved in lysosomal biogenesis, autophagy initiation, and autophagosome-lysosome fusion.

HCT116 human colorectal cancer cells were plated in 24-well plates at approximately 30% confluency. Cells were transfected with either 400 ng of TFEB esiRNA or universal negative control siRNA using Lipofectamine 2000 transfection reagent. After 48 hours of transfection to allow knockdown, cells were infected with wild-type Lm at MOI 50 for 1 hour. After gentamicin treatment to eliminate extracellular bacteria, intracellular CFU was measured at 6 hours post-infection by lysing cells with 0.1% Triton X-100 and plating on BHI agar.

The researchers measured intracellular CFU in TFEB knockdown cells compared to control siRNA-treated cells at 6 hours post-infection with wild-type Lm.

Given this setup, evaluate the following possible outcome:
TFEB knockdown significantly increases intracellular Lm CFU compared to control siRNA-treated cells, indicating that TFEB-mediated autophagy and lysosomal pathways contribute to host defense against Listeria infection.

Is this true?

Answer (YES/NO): YES